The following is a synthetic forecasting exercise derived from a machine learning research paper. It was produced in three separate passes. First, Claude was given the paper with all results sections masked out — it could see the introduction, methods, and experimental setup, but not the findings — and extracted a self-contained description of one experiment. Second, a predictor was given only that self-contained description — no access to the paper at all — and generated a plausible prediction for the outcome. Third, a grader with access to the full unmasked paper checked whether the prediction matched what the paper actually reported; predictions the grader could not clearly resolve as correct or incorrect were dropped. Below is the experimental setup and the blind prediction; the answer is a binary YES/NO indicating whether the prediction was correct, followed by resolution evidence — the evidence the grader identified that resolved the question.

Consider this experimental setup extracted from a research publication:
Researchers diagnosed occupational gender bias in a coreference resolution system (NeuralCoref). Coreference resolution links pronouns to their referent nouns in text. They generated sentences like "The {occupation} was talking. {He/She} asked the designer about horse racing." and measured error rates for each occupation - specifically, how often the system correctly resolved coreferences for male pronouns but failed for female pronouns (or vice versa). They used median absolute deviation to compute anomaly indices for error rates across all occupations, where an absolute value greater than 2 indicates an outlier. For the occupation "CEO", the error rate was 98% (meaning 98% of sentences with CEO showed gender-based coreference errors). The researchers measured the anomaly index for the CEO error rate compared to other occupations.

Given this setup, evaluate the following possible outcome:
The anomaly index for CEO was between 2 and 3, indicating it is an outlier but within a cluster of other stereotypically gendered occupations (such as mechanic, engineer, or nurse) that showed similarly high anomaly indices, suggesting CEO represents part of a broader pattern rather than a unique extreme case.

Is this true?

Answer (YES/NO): NO